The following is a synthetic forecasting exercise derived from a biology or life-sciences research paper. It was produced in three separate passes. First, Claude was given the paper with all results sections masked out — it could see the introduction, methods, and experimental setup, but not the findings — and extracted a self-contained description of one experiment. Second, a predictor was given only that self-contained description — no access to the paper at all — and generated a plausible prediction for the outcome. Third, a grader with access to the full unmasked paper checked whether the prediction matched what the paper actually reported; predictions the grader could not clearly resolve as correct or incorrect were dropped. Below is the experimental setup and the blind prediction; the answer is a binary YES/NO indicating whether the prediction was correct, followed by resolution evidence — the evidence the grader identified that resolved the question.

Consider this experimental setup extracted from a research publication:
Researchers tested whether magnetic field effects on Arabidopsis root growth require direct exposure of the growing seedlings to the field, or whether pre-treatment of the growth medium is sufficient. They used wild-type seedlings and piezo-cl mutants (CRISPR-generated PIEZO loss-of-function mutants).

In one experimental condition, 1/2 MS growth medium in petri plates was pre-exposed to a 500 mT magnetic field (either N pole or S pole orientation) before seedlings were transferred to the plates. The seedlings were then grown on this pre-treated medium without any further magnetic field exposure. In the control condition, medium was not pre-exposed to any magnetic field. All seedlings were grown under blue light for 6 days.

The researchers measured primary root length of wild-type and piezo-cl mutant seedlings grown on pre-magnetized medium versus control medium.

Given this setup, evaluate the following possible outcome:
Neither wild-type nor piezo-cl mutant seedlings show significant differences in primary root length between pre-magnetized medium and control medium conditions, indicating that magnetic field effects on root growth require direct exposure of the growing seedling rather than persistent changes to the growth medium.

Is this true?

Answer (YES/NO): YES